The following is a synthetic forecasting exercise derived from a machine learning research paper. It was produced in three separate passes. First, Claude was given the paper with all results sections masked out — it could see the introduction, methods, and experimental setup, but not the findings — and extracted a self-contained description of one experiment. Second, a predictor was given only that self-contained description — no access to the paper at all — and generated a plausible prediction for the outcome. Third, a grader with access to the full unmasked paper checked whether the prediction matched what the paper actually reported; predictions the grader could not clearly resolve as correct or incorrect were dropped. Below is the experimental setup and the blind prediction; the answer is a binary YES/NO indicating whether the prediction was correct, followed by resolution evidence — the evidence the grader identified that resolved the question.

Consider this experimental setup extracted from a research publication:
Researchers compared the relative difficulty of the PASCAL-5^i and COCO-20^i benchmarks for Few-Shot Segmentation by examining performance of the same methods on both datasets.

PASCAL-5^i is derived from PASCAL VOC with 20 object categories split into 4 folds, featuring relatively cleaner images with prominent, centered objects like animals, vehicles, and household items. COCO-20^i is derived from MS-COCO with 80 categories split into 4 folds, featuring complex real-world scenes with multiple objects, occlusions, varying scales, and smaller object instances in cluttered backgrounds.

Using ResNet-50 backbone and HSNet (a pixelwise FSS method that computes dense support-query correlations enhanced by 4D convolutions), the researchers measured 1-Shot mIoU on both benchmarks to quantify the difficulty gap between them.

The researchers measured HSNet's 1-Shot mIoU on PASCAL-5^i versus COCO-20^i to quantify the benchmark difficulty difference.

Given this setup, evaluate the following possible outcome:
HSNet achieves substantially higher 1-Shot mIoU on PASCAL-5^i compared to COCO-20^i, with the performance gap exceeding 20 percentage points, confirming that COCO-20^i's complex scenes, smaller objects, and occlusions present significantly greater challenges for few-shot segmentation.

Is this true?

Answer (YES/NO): YES